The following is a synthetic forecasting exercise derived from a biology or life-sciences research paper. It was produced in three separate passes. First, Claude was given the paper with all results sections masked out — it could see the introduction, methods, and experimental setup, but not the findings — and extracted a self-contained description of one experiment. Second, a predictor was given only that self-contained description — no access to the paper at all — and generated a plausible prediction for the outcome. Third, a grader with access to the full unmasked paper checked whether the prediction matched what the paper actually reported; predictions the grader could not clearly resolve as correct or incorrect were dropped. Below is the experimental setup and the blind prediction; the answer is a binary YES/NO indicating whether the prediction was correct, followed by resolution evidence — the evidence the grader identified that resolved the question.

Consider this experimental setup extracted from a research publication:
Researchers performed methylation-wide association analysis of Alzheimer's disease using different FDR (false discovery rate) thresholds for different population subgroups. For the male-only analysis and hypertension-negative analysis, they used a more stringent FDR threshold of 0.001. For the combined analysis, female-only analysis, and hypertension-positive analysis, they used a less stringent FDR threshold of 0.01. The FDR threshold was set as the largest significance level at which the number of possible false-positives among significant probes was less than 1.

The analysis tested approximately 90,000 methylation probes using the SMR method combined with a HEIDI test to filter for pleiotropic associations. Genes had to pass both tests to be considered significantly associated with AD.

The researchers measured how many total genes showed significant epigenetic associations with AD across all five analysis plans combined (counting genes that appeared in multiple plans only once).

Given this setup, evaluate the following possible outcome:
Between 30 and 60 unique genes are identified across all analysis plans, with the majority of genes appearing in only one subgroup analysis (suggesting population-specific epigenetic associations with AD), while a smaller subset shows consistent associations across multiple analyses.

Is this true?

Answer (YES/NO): NO